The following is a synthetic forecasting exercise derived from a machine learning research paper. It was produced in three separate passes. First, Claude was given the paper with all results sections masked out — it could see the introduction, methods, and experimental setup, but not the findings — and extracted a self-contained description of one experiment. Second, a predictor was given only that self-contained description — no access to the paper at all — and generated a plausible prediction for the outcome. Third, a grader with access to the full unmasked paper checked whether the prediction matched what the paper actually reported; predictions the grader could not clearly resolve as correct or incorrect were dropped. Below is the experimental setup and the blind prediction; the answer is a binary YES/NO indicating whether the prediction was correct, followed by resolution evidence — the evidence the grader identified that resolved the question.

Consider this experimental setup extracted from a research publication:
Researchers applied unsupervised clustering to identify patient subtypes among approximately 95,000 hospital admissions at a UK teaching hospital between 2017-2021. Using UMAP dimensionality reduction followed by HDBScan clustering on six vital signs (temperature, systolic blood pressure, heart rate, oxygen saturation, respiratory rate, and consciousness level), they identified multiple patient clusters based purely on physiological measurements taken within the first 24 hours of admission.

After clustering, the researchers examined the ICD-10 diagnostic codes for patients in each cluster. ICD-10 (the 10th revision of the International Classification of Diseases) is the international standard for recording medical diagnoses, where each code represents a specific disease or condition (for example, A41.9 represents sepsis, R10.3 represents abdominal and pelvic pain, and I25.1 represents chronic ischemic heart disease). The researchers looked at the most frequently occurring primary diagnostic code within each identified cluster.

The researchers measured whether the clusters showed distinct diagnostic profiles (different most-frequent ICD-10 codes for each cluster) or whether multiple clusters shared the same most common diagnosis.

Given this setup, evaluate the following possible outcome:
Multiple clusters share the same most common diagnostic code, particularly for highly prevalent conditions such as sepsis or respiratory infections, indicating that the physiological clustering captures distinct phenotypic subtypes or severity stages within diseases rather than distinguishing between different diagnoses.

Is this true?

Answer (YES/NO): NO